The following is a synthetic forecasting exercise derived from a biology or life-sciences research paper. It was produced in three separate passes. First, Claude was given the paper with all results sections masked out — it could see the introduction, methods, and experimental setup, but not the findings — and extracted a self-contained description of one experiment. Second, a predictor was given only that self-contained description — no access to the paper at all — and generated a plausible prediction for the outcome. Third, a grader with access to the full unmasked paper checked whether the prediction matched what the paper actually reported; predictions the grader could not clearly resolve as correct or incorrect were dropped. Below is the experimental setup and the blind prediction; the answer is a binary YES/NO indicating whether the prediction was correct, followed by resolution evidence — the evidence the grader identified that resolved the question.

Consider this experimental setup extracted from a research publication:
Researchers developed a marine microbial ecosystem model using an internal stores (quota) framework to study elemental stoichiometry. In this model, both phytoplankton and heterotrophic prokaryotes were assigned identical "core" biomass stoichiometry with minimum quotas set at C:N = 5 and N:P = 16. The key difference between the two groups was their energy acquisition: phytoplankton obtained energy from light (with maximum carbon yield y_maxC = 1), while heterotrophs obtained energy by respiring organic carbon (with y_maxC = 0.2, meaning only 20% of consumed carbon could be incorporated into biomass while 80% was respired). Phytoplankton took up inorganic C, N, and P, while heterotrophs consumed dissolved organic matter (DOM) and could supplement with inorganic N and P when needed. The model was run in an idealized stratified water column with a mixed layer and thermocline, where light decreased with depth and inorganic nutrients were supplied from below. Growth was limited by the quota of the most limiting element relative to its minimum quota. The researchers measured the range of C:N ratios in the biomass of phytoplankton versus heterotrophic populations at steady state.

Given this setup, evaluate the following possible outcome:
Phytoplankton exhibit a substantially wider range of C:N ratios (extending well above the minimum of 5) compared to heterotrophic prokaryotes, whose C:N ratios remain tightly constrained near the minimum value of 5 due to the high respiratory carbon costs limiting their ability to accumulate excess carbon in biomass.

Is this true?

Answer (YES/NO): YES